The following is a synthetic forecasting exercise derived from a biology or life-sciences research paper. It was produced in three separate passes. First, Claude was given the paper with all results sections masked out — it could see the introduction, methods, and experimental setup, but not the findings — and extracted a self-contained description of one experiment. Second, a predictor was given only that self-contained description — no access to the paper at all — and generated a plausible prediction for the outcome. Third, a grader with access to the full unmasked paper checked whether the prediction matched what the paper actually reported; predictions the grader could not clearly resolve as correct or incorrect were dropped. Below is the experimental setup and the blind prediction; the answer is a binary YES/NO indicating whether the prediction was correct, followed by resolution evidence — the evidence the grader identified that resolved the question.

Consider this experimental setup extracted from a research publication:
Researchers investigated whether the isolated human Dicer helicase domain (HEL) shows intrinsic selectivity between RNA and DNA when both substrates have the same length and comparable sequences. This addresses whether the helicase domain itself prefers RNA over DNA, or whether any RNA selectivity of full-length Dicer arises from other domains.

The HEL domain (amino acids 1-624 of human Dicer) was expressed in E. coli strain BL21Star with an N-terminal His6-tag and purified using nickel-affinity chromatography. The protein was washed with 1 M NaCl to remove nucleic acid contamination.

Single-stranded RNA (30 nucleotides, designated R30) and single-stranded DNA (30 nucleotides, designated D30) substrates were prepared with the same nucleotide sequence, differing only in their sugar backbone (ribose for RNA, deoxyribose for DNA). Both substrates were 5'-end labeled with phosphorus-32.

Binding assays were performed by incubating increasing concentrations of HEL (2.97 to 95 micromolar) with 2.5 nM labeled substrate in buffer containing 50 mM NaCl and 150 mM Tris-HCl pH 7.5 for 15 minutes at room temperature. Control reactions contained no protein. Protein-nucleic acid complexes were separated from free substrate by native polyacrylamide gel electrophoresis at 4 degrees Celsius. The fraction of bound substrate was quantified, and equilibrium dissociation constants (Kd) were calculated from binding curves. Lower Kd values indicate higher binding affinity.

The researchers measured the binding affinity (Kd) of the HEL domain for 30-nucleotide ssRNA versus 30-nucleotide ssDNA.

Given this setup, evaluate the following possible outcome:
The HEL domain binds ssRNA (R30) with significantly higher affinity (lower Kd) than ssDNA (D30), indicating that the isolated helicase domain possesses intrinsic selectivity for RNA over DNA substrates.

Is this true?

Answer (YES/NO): NO